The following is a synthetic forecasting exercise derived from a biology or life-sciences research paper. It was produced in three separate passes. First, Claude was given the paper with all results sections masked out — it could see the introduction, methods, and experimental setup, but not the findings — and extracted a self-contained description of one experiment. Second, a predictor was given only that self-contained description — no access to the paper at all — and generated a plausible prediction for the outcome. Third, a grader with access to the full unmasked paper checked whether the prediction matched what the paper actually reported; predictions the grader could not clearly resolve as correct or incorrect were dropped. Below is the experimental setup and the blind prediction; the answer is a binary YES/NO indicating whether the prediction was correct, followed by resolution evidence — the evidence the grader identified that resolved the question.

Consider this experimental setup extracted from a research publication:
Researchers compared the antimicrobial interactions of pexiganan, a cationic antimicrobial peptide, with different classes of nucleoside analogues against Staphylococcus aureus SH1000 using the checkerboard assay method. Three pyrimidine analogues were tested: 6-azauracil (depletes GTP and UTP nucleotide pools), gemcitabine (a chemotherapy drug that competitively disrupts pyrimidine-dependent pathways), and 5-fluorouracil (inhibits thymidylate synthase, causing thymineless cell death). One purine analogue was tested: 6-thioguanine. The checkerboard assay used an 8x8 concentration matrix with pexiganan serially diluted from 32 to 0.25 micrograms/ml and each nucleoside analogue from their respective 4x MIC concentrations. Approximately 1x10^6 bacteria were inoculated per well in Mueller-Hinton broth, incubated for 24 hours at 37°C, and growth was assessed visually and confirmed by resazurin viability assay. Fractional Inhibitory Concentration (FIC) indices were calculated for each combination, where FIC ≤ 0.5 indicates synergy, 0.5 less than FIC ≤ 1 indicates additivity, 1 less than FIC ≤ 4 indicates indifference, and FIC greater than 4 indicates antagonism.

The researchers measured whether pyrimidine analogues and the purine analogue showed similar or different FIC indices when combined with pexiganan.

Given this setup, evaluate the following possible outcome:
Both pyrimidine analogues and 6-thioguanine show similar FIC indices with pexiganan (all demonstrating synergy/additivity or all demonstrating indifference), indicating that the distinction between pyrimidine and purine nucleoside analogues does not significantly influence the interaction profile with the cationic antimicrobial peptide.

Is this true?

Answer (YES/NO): YES